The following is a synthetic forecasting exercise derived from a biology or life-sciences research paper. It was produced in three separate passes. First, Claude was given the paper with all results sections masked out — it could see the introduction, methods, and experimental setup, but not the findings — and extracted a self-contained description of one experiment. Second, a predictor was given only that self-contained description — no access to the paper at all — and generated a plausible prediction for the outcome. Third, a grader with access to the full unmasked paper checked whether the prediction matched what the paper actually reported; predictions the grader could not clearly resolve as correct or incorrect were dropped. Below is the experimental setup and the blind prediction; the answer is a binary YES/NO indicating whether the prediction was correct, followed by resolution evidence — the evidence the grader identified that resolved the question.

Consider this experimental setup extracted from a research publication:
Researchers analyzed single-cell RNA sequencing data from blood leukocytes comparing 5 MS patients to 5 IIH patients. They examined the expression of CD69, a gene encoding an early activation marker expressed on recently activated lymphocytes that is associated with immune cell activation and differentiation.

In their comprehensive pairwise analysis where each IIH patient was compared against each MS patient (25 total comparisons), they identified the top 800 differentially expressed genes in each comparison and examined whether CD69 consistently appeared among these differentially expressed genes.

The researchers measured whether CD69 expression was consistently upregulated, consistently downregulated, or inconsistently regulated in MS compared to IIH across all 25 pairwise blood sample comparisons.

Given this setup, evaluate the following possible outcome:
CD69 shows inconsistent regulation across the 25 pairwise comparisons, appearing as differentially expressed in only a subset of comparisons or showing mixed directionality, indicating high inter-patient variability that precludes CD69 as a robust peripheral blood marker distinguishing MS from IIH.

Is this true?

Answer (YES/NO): NO